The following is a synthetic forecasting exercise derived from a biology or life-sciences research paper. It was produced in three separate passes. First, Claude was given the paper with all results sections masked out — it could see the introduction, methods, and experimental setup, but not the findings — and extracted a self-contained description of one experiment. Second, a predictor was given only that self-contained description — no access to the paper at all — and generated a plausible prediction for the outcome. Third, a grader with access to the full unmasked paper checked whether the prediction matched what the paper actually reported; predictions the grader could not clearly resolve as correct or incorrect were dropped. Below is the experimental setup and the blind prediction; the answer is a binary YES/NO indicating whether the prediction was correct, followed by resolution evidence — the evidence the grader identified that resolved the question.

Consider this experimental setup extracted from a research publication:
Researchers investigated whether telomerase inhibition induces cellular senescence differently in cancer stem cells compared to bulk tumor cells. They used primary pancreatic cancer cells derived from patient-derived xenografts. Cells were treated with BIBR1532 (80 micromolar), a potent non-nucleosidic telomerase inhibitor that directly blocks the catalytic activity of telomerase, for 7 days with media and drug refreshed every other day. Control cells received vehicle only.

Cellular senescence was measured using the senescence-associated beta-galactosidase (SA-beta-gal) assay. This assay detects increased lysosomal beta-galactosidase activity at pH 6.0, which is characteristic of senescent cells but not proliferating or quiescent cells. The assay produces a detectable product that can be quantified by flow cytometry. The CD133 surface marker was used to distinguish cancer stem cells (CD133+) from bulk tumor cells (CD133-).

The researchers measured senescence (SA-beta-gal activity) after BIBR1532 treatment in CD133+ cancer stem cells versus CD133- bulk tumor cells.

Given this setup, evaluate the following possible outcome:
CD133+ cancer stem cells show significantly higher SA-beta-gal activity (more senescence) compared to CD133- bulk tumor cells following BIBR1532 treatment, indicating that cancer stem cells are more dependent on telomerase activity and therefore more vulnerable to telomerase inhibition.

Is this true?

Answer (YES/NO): NO